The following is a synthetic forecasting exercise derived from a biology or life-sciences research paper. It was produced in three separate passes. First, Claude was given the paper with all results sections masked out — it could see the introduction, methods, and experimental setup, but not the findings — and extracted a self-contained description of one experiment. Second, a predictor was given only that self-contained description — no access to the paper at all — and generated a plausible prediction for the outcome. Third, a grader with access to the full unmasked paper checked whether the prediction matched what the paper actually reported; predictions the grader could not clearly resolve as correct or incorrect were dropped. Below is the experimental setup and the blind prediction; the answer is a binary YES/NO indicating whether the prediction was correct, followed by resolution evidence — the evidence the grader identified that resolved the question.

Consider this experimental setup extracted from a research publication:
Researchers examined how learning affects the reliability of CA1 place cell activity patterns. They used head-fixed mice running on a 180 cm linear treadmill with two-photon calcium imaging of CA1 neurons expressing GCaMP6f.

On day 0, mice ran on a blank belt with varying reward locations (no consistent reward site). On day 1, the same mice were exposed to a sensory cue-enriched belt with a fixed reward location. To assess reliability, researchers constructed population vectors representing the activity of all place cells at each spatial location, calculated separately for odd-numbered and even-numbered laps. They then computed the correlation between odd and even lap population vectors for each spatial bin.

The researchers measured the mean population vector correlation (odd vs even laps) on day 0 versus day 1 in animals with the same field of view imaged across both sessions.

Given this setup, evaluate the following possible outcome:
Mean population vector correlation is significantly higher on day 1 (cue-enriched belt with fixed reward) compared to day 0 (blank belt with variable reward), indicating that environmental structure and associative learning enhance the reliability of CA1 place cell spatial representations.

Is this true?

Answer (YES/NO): YES